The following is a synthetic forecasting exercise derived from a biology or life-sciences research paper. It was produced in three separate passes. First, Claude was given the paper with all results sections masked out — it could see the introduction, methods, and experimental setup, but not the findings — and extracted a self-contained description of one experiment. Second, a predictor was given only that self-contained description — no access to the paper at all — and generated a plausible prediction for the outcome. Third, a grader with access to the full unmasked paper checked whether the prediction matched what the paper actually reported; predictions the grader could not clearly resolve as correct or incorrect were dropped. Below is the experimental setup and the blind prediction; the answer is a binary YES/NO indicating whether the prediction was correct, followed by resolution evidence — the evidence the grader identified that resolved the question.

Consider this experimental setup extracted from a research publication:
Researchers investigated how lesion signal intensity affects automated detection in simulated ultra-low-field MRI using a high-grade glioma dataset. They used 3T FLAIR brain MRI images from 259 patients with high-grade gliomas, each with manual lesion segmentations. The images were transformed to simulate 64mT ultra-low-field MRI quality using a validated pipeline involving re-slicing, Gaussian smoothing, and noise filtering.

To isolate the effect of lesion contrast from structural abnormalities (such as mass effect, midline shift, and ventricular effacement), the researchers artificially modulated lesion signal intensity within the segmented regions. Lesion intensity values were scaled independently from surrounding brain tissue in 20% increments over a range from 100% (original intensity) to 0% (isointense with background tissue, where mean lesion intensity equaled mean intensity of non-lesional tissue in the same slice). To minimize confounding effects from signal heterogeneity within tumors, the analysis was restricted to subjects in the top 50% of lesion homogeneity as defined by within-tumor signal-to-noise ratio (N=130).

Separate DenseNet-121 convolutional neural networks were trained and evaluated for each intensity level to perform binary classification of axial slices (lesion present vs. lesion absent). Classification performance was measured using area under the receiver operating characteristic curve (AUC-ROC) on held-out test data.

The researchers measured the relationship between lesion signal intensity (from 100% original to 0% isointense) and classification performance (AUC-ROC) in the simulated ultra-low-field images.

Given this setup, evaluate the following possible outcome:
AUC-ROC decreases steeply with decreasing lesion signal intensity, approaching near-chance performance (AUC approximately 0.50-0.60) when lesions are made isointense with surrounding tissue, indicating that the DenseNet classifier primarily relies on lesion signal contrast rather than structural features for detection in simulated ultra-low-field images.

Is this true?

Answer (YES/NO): NO